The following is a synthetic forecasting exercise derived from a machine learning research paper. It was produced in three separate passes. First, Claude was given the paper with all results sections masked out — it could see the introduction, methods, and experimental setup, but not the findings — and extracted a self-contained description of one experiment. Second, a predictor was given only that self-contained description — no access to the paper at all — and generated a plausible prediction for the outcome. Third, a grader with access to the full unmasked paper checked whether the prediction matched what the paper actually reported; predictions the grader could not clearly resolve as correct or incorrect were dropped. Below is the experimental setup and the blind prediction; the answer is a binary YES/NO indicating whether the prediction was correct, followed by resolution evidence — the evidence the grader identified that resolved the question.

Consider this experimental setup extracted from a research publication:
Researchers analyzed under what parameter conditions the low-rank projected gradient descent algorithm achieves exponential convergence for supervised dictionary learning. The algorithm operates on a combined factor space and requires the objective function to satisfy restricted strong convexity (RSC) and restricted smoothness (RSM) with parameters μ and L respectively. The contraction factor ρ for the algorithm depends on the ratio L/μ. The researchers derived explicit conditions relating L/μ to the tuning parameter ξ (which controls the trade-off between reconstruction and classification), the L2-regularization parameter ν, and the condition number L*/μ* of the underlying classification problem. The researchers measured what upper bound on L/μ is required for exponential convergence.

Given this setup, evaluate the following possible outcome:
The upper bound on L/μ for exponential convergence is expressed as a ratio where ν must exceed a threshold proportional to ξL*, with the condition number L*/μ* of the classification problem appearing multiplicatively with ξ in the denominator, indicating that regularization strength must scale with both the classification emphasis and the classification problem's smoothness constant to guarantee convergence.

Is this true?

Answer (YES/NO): NO